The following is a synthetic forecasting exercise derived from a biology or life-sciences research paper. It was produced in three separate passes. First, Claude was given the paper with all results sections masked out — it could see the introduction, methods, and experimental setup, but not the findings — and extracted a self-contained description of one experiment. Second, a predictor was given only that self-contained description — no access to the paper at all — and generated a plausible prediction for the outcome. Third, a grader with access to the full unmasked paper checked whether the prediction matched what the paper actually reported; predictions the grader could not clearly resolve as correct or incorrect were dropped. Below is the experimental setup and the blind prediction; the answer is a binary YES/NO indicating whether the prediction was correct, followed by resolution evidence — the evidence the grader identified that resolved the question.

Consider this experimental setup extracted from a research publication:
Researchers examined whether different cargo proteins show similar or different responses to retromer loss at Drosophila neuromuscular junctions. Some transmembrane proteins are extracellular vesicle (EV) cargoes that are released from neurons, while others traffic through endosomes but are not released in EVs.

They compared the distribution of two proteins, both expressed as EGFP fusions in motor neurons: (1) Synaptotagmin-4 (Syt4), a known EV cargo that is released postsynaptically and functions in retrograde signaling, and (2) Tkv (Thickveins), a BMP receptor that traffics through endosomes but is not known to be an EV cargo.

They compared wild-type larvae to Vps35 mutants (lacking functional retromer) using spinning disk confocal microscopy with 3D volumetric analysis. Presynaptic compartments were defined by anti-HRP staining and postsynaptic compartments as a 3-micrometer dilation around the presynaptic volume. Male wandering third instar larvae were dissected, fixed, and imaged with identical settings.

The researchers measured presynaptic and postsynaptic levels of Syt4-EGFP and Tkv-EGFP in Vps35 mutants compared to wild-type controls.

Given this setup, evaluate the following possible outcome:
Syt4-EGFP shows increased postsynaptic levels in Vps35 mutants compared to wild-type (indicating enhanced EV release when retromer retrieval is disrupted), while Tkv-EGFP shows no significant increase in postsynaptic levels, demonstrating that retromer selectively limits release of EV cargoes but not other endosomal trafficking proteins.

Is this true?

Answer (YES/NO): NO